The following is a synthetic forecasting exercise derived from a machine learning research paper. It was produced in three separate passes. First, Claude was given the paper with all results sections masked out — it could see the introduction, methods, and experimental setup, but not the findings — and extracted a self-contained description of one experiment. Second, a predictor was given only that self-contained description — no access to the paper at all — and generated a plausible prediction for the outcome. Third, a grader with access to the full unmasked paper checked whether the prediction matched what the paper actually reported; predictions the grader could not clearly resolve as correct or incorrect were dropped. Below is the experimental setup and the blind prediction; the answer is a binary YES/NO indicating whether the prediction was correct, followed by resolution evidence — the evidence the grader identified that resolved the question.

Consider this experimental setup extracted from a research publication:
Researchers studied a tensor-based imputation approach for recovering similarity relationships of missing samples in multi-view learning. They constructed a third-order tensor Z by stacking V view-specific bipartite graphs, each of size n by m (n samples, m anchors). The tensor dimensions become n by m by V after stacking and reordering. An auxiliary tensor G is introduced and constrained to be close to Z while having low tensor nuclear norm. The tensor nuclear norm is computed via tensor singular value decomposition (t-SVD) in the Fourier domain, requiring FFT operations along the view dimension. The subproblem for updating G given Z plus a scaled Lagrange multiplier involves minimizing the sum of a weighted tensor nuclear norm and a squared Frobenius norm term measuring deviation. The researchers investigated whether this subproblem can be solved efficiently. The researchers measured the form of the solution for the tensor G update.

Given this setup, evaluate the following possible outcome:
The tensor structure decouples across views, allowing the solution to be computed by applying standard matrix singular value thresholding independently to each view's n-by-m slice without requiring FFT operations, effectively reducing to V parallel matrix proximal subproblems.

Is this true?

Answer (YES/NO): NO